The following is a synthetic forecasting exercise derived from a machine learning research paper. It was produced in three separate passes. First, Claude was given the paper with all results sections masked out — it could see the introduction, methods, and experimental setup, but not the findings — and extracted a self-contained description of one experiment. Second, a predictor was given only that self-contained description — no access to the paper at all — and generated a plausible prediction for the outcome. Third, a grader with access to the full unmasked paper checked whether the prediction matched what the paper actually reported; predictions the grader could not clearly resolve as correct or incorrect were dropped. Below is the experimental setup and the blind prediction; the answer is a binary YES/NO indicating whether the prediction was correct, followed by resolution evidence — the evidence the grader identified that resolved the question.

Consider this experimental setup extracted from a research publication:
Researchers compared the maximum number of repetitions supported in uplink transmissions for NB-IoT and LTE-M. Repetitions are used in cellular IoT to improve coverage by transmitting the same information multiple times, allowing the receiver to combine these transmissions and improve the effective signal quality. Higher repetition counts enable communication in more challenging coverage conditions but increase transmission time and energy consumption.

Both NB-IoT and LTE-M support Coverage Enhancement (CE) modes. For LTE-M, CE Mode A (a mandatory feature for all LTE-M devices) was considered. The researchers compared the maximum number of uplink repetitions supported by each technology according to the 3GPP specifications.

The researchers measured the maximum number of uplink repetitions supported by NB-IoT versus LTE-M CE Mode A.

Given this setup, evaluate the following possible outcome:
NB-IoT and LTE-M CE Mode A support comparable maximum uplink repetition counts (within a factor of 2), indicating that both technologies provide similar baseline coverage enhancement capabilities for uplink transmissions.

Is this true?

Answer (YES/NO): NO